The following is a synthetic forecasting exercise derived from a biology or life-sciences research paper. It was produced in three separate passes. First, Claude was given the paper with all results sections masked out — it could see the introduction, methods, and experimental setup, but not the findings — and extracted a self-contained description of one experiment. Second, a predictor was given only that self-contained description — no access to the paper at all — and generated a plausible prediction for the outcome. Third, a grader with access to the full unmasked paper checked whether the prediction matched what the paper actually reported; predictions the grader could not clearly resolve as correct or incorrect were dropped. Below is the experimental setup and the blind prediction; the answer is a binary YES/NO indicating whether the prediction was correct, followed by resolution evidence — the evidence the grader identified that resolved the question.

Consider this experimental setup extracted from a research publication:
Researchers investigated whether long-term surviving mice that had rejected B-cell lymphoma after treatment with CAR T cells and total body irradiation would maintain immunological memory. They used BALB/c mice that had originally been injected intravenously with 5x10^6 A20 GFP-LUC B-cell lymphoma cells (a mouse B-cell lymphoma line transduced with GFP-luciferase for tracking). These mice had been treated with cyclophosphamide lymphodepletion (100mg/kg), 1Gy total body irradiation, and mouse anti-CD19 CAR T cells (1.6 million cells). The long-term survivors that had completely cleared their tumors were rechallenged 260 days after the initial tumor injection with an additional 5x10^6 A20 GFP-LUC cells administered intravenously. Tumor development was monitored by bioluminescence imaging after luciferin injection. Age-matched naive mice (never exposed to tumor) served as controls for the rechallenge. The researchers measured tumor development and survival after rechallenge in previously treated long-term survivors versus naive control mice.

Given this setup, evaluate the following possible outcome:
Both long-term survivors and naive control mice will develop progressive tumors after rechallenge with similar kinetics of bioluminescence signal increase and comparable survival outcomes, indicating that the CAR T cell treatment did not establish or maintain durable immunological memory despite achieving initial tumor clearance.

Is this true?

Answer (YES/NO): NO